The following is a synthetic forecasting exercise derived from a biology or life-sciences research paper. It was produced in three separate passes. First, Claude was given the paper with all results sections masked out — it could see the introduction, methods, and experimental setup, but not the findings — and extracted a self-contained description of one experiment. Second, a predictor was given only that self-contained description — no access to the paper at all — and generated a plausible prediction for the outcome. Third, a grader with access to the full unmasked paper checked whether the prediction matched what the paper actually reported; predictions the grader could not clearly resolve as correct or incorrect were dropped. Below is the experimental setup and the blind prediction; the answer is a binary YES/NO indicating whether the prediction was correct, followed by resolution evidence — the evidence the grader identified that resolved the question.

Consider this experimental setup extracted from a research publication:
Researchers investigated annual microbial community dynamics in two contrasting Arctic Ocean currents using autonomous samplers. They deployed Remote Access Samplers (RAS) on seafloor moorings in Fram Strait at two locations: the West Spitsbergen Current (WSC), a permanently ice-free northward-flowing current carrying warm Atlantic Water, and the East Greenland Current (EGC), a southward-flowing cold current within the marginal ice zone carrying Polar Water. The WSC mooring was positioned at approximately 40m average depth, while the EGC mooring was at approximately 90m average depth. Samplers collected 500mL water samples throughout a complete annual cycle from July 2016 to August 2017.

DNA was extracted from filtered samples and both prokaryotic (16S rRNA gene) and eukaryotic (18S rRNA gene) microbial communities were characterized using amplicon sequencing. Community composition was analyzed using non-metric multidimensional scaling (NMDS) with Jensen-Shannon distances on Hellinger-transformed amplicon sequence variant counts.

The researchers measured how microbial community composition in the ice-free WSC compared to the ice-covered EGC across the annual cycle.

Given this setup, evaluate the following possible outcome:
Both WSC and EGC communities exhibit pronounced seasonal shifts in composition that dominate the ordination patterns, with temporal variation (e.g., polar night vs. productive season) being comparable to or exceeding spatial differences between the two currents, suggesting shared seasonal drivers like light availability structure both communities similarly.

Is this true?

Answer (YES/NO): NO